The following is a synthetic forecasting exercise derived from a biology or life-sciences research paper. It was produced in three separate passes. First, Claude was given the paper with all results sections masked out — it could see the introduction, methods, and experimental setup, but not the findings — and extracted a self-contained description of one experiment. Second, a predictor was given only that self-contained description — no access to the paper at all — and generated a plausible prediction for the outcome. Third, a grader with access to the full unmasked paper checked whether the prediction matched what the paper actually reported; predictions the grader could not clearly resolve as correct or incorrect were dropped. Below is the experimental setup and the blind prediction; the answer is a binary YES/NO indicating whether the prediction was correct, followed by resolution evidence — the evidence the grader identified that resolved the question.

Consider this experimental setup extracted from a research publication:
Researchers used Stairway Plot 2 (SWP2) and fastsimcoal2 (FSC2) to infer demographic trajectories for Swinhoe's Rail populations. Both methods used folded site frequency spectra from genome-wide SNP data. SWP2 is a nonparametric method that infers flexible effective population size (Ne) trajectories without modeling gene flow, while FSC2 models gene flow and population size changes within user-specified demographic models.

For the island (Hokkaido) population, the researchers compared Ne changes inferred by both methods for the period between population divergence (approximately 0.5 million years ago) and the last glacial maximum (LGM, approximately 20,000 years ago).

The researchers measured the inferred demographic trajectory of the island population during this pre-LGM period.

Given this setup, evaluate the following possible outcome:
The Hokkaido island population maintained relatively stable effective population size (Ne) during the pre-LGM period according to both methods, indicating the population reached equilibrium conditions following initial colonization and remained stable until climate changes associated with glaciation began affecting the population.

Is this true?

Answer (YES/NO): YES